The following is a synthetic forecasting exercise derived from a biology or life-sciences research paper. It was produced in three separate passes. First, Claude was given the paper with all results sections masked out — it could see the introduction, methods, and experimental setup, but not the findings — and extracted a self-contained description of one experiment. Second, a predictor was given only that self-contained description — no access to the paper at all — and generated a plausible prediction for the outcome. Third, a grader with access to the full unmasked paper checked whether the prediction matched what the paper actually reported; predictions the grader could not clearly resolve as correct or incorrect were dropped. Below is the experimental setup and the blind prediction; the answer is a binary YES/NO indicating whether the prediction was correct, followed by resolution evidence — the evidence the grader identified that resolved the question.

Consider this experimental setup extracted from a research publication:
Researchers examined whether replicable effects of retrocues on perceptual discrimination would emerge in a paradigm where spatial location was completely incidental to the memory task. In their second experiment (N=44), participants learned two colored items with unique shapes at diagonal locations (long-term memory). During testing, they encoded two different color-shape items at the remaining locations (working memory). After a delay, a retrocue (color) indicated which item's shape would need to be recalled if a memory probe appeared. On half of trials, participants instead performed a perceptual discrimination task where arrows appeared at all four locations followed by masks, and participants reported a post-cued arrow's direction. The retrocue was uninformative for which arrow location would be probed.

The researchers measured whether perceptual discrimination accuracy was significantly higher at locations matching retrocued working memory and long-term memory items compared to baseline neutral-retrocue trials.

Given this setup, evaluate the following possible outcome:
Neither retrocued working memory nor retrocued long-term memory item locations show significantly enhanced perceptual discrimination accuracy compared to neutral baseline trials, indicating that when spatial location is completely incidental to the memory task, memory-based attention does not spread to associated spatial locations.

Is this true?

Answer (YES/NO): NO